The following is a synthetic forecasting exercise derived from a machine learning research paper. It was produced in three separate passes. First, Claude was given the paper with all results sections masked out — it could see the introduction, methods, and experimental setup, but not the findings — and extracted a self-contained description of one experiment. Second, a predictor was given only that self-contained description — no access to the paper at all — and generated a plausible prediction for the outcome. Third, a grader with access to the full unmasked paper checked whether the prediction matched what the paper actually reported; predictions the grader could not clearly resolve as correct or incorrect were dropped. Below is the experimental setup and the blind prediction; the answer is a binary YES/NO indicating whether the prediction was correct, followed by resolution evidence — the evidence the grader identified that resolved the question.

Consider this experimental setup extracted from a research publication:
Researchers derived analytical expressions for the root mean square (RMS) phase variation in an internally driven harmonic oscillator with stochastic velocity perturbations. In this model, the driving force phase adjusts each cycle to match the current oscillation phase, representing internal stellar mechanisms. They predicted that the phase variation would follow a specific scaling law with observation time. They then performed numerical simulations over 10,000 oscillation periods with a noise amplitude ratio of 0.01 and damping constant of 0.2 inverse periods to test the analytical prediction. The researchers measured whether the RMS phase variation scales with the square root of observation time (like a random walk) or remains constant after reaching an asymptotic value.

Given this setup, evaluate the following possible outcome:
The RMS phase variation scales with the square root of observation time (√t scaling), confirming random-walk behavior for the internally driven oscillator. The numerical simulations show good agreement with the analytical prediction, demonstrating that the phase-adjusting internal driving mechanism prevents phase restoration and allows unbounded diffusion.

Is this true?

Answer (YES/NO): YES